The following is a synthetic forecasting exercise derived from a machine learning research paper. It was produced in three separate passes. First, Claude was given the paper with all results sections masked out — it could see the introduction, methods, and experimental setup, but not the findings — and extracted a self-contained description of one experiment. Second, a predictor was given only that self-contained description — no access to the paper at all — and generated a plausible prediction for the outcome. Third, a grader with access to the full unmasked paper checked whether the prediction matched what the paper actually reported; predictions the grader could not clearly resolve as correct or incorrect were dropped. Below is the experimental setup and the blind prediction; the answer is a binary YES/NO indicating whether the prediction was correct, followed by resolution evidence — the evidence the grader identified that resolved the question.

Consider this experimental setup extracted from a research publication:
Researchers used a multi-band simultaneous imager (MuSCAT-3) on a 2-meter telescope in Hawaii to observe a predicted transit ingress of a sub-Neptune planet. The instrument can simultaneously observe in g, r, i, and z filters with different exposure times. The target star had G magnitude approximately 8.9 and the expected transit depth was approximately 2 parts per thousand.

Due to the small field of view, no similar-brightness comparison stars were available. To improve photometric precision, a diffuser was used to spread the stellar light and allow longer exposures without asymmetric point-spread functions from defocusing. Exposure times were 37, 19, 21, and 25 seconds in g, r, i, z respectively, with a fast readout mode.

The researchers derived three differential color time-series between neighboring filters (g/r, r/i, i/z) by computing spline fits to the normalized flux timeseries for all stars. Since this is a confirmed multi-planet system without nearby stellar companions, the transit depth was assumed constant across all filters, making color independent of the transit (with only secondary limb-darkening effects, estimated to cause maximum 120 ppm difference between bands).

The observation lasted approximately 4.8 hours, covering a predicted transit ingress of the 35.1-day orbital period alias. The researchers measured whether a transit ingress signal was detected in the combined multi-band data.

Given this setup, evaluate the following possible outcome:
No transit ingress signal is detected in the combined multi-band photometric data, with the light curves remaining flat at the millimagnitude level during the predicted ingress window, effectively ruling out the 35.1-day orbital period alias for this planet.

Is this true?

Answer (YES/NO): NO